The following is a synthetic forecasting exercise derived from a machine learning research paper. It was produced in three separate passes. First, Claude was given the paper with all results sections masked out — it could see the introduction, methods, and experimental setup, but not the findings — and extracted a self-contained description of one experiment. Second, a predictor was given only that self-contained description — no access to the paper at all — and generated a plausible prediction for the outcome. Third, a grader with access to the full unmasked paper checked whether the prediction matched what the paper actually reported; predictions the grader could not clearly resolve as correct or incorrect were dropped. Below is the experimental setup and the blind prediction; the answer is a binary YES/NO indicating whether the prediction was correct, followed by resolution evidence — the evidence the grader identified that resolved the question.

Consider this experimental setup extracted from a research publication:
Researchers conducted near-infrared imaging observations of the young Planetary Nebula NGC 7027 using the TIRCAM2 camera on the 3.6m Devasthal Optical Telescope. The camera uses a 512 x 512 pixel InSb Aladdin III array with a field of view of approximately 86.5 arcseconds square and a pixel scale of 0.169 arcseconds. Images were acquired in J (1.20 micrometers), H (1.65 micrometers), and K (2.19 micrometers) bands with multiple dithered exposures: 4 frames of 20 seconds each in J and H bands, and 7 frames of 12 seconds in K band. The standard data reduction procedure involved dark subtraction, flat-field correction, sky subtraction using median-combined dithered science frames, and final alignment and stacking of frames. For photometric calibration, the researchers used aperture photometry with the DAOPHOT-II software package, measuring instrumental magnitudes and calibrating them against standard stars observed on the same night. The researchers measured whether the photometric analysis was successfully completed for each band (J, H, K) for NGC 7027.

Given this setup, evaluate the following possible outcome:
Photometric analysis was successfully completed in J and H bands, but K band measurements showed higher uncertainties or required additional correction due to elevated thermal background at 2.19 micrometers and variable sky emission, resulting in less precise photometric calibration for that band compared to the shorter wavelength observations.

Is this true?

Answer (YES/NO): NO